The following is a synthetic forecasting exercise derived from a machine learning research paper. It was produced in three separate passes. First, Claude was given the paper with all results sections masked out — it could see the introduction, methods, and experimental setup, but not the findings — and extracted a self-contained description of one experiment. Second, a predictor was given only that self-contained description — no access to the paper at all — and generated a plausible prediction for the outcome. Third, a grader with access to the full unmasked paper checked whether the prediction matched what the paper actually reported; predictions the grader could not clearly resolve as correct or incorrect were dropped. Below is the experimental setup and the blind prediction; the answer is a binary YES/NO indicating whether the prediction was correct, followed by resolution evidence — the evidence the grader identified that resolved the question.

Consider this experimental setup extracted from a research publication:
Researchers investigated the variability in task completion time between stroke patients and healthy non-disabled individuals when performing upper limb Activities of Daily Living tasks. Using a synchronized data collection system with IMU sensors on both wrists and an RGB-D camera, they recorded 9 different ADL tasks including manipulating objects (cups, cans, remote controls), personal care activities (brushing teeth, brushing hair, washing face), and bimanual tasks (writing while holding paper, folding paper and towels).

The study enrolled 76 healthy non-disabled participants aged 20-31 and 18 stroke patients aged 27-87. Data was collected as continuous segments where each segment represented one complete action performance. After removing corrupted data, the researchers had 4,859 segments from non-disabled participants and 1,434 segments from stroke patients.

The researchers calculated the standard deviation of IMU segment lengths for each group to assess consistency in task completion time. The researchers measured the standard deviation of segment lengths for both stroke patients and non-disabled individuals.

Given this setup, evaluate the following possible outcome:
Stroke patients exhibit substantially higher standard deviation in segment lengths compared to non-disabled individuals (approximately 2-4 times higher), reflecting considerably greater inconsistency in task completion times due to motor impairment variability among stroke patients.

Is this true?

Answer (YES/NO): YES